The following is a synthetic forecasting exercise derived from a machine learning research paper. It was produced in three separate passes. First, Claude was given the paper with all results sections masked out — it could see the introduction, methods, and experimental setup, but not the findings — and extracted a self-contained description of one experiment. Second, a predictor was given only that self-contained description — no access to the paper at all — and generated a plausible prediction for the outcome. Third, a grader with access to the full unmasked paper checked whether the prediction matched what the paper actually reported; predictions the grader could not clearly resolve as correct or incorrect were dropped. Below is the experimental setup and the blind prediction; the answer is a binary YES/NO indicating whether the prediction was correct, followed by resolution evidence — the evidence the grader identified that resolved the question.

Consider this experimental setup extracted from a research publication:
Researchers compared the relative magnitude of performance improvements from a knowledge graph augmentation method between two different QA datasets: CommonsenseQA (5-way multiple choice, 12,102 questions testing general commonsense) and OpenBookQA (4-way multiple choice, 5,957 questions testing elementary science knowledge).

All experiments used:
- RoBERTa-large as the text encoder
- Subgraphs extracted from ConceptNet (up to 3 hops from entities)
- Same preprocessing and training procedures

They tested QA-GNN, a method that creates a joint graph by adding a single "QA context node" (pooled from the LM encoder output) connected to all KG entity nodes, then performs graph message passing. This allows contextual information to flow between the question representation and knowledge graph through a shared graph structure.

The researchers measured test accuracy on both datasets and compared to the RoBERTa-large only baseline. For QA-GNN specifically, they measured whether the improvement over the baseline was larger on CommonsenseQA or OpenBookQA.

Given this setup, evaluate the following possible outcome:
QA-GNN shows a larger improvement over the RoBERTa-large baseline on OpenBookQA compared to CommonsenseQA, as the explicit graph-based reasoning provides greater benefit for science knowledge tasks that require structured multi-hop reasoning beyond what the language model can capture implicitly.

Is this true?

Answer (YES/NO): NO